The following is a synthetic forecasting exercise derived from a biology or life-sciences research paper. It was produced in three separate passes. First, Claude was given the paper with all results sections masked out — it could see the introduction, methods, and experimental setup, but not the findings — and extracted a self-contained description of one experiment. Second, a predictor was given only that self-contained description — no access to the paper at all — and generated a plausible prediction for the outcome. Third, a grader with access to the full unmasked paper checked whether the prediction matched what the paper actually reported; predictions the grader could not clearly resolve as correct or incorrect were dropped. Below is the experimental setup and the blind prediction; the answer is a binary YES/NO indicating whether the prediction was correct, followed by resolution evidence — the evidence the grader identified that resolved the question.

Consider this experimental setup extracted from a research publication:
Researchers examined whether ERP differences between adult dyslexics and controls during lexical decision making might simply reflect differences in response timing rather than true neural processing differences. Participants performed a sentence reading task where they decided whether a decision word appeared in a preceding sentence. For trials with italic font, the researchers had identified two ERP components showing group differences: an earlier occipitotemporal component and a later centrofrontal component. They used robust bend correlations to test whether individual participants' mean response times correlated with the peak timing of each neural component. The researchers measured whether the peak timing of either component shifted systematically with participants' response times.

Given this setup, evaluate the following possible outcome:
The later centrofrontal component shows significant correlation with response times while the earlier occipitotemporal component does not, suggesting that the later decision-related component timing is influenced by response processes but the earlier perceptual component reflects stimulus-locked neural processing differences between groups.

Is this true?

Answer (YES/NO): NO